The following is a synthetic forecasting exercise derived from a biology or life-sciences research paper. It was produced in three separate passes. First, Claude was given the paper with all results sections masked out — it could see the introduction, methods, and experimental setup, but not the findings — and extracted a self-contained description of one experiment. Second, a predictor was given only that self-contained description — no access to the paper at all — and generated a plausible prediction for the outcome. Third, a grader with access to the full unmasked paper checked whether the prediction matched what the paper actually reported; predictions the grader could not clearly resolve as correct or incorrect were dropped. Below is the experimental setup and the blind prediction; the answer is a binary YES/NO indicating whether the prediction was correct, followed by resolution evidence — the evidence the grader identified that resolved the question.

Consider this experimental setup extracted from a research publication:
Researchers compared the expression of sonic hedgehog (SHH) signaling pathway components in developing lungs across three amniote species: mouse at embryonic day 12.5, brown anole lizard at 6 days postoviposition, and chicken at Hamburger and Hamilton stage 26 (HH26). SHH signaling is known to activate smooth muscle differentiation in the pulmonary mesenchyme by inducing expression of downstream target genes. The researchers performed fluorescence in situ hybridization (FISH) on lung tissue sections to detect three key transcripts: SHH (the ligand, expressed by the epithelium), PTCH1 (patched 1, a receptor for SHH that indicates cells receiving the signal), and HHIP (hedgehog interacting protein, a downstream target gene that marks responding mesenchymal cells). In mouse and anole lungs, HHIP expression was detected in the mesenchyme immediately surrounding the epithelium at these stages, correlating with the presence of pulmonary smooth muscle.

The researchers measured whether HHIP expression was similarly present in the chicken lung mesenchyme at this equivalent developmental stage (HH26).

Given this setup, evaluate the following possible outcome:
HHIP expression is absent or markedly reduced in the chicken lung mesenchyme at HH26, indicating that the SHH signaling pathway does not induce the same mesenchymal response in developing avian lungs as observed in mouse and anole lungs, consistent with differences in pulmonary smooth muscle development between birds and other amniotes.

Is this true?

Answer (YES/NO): NO